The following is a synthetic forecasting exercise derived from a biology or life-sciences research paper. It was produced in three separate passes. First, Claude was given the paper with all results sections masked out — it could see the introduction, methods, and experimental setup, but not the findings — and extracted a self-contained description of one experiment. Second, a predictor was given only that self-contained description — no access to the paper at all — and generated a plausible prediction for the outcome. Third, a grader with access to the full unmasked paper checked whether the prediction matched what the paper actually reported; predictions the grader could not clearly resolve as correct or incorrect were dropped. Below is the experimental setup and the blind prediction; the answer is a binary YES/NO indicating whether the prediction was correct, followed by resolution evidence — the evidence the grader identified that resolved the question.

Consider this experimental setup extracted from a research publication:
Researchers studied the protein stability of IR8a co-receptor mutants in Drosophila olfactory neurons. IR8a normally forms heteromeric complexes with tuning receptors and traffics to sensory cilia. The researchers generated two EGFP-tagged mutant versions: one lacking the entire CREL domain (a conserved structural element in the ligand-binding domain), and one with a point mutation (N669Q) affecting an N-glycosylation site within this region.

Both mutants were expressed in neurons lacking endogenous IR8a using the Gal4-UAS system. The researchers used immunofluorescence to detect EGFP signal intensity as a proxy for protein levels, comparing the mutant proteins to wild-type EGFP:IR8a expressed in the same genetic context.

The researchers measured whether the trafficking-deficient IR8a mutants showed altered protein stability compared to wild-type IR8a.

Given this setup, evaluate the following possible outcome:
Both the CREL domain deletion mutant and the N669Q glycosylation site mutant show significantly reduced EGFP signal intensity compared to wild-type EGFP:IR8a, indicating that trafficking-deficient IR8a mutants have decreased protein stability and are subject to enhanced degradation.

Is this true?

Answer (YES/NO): YES